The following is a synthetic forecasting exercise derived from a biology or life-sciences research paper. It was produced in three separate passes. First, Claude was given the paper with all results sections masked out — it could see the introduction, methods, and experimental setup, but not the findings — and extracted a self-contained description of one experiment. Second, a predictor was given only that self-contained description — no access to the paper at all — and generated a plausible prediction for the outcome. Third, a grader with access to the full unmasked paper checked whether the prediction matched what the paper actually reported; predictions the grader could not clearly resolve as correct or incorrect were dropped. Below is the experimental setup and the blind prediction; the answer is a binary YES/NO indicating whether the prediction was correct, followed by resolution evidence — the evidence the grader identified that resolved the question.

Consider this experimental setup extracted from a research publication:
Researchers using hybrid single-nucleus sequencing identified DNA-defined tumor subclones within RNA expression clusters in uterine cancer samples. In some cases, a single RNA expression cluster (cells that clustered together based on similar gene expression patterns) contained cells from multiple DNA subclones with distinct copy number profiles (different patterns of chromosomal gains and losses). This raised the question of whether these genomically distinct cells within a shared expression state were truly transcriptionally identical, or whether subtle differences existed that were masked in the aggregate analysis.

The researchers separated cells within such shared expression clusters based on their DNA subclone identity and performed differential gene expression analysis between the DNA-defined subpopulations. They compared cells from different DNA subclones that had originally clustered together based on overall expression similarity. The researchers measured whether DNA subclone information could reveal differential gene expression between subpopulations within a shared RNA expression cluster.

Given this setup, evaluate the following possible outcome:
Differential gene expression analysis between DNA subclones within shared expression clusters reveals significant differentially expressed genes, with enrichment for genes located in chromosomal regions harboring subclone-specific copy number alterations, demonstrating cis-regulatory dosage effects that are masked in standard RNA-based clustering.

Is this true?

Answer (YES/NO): NO